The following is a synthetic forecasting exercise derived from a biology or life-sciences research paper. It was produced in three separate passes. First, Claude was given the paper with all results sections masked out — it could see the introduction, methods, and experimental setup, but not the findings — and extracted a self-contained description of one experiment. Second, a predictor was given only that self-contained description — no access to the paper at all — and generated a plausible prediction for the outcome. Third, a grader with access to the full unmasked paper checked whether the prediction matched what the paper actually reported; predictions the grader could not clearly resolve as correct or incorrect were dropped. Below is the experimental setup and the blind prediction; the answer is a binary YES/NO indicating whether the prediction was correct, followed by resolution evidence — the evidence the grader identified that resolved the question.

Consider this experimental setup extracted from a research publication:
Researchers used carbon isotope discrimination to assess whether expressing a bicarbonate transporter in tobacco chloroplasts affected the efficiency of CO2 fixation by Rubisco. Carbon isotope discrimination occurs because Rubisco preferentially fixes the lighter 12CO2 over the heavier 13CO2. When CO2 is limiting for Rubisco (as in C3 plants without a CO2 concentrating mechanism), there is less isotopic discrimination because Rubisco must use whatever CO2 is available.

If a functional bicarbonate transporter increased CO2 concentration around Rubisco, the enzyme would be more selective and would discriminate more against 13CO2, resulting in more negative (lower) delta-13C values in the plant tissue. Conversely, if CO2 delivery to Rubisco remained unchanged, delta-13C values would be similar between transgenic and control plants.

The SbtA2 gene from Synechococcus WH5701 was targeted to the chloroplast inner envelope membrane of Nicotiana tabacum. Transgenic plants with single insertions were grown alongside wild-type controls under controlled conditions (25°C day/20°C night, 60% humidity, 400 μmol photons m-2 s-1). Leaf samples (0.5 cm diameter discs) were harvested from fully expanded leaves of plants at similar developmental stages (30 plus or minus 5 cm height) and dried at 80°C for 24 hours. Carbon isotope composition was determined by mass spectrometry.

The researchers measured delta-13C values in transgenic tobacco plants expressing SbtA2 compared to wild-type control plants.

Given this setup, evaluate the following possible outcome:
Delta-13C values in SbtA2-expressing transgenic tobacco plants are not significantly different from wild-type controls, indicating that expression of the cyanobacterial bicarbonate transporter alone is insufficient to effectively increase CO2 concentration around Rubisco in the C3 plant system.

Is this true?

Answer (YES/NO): NO